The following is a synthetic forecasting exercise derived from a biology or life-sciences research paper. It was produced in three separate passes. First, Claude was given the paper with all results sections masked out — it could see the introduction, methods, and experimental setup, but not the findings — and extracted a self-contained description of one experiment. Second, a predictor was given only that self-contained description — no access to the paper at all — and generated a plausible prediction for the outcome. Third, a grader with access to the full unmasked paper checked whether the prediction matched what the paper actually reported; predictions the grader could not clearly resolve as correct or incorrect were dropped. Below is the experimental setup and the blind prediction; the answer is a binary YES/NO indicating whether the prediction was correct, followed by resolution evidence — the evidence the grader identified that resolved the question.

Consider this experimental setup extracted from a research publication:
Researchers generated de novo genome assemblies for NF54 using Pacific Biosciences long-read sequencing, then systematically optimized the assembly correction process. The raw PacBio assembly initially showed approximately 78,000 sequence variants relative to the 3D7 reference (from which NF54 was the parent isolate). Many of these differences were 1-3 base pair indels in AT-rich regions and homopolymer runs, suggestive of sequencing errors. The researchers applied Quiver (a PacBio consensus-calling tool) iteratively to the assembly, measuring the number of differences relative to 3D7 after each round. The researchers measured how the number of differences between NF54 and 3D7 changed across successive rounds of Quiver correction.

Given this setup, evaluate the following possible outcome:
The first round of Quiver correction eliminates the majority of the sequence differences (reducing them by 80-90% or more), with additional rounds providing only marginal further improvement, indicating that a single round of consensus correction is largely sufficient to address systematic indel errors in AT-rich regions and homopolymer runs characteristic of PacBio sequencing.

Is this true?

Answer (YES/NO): NO